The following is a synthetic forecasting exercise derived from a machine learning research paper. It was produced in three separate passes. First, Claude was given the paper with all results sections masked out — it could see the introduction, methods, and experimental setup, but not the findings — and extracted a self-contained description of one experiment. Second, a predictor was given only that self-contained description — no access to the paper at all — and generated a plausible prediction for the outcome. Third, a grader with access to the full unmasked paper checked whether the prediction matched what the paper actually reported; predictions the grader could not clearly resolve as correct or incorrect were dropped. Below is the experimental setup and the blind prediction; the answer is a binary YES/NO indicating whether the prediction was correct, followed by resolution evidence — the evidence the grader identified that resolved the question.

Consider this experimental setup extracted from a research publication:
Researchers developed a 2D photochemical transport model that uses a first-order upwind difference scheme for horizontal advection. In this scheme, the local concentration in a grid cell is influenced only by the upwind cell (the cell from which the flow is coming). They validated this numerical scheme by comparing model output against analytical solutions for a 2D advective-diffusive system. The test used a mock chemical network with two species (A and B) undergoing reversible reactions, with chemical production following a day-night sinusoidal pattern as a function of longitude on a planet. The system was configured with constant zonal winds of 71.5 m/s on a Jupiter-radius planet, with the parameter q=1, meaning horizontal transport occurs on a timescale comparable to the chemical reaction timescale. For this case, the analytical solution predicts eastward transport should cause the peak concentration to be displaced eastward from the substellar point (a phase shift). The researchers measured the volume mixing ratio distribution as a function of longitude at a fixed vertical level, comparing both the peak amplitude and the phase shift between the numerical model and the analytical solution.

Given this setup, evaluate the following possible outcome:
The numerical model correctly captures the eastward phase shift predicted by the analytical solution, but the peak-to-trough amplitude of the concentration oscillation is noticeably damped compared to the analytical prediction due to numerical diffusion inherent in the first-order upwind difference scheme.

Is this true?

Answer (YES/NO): YES